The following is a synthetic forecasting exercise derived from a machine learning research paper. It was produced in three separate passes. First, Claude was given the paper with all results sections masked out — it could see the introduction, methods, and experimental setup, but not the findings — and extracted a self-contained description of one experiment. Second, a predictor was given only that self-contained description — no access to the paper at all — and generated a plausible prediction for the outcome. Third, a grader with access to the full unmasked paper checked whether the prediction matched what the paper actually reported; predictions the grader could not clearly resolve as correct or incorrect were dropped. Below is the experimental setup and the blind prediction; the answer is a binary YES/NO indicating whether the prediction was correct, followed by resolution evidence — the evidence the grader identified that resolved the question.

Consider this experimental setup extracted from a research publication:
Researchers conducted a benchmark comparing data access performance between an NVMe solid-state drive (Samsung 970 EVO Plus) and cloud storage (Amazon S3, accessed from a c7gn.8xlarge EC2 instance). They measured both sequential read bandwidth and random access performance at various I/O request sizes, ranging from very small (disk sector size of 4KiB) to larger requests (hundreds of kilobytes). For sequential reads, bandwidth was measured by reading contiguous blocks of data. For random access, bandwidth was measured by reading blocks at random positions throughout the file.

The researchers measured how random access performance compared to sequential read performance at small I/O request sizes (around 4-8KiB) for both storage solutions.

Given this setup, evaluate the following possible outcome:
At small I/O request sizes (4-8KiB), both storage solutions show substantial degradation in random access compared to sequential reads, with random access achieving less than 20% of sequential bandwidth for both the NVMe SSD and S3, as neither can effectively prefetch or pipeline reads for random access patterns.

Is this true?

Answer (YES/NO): NO